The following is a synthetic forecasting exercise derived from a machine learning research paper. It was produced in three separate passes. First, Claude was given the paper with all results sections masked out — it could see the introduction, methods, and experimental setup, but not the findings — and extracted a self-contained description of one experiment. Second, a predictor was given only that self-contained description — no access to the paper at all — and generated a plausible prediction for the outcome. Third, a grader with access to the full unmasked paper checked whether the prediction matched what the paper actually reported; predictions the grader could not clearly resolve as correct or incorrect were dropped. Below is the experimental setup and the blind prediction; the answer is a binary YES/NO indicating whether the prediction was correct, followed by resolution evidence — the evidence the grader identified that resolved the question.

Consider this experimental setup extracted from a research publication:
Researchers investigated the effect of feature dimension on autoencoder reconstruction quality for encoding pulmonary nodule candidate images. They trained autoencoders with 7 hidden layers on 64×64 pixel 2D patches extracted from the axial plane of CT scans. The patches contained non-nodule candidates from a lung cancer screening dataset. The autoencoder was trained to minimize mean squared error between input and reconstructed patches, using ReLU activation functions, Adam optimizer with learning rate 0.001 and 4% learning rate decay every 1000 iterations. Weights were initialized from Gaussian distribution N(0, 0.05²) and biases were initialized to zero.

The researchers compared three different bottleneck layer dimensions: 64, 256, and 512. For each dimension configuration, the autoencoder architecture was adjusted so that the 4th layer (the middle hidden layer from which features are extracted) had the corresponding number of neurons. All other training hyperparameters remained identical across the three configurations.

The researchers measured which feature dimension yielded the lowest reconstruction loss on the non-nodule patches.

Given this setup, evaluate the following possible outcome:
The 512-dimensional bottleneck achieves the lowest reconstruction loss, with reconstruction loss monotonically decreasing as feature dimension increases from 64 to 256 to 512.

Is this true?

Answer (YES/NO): NO